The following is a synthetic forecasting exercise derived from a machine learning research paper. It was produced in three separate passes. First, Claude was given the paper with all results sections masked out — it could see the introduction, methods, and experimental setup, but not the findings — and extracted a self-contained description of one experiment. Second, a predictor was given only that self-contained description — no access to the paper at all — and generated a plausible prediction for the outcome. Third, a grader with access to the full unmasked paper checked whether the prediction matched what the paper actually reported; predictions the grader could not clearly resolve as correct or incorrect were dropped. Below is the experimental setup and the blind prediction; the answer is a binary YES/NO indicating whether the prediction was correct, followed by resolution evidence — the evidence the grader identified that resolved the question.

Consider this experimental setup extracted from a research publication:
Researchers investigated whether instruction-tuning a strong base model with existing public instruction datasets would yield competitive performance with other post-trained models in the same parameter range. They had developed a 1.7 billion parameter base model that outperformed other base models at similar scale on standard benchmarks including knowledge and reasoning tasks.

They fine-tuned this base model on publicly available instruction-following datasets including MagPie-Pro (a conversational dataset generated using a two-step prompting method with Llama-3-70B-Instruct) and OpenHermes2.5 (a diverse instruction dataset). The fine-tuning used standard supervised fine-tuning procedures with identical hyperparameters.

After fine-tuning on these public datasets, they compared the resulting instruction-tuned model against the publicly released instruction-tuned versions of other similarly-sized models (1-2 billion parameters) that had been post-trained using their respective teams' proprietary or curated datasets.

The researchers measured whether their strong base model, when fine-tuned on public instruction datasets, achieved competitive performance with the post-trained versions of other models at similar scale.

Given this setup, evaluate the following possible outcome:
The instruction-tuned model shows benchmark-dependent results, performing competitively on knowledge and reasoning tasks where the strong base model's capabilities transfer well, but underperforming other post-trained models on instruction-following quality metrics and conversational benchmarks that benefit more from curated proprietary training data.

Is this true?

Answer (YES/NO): NO